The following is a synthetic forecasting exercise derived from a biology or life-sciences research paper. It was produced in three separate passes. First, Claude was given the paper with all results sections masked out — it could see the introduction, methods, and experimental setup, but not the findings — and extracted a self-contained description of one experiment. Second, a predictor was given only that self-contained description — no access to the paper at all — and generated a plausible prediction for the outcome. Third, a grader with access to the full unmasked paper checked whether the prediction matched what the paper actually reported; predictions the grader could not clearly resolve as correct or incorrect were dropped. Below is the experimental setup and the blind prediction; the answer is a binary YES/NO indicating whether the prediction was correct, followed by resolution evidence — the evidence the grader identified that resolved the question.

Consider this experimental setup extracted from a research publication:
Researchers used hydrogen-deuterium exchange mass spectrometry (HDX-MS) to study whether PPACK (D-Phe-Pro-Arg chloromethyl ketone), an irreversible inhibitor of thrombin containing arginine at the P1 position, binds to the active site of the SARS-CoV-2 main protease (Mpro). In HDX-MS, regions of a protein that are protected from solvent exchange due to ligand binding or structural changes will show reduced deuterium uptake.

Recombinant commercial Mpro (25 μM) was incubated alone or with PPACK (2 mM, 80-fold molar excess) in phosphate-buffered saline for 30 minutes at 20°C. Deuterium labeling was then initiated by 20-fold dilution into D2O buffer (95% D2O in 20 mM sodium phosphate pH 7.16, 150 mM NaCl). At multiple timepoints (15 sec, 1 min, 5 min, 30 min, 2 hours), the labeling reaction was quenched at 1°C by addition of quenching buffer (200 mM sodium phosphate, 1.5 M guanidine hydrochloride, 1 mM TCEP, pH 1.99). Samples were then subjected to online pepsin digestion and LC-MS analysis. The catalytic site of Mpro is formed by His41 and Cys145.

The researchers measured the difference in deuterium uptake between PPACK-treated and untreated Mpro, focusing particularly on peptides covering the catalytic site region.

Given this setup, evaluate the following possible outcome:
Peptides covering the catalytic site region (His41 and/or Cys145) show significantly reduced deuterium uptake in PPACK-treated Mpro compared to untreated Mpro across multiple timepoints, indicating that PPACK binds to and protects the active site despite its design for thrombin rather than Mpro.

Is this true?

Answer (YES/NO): YES